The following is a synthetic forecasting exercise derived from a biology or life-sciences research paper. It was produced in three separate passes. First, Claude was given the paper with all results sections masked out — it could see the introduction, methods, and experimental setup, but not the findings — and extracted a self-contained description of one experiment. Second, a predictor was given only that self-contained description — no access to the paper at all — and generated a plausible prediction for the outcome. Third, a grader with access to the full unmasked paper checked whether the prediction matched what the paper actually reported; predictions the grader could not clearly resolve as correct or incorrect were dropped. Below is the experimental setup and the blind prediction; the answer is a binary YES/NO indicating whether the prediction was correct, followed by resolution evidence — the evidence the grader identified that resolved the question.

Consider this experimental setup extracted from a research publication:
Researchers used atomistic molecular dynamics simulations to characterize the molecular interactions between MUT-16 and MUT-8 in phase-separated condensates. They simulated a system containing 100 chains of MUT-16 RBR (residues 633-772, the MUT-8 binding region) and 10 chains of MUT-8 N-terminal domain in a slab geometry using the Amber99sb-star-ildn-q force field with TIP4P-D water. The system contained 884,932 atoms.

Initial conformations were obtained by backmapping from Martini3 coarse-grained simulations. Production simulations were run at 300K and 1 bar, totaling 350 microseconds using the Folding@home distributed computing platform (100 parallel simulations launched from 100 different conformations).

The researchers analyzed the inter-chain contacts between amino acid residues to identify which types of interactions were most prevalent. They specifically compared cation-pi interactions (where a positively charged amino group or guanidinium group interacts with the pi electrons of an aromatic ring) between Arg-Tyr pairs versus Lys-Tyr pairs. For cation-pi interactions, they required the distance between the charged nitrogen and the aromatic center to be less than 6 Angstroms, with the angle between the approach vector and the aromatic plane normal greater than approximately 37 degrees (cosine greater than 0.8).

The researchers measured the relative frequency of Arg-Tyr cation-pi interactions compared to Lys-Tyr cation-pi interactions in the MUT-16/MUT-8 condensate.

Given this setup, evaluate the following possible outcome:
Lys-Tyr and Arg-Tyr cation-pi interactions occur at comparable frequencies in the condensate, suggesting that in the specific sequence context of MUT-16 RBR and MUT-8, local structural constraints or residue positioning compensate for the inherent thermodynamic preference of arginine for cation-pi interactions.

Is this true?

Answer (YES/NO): NO